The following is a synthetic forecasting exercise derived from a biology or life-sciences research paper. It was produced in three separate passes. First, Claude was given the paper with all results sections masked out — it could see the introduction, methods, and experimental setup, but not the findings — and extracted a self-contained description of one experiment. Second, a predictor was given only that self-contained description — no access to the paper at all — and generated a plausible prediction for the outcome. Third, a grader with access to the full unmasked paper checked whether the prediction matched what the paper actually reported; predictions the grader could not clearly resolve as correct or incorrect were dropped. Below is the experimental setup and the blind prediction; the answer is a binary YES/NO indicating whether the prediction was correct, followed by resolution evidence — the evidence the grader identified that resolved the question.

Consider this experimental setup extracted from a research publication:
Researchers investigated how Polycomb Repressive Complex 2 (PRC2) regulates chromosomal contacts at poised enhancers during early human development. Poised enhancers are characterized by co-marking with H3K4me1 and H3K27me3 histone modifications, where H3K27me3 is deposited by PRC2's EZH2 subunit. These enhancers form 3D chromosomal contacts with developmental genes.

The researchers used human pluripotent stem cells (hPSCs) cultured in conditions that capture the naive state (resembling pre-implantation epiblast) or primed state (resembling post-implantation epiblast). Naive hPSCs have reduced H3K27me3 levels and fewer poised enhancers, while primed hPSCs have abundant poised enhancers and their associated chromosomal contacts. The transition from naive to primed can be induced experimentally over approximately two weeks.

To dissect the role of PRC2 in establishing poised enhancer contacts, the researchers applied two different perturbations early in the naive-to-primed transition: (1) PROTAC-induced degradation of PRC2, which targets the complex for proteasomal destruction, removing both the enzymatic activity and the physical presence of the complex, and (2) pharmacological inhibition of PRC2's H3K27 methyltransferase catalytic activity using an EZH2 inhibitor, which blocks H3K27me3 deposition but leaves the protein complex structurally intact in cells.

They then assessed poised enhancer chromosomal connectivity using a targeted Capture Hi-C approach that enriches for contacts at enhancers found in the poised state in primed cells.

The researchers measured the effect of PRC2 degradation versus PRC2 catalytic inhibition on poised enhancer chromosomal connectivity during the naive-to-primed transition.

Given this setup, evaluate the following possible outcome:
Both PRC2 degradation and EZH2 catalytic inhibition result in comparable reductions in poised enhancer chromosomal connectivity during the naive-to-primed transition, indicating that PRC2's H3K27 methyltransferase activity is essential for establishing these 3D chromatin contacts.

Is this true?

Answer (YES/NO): NO